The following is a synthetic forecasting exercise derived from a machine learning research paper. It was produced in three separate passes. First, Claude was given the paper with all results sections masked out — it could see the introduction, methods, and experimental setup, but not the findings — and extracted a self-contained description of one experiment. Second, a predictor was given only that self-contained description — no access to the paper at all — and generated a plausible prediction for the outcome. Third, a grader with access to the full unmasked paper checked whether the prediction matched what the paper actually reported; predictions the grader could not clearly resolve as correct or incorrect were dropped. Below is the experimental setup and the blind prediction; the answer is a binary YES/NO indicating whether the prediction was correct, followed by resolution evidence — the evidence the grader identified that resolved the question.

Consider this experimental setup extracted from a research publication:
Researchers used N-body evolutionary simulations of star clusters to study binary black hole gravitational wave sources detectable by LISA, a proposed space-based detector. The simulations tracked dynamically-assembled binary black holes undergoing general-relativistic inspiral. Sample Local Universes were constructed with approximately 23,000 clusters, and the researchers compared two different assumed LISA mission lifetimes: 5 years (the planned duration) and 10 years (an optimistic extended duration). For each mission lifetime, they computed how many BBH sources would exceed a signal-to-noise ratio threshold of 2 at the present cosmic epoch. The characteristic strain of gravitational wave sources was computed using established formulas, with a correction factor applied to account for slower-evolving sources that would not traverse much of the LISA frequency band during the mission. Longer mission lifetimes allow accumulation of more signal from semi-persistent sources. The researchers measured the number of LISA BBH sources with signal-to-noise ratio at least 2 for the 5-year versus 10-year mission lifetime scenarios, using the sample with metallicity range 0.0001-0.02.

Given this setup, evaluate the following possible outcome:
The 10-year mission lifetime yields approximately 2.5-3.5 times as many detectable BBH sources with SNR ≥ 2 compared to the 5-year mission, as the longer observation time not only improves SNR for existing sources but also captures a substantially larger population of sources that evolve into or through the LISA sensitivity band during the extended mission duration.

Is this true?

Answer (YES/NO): NO